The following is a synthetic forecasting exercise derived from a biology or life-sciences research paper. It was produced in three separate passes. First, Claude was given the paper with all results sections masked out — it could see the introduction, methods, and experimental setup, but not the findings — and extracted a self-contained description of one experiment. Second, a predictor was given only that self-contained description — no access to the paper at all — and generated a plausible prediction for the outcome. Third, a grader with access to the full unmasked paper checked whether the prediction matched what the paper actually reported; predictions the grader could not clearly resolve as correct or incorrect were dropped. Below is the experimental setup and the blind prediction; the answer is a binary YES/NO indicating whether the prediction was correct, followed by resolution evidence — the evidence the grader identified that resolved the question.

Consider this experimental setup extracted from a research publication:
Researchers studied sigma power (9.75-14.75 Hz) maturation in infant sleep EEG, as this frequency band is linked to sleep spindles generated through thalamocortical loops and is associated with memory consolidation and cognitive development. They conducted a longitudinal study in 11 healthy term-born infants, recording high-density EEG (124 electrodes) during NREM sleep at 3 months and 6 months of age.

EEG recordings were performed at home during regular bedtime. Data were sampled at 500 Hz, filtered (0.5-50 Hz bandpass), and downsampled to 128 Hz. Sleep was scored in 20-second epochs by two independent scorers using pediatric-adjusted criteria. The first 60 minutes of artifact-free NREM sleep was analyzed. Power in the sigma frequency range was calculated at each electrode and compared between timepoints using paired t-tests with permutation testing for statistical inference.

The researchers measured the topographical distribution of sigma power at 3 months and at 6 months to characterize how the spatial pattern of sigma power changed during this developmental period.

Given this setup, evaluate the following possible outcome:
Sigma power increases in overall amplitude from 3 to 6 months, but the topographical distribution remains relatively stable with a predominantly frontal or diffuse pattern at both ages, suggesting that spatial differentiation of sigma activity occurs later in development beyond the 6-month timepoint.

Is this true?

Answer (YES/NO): NO